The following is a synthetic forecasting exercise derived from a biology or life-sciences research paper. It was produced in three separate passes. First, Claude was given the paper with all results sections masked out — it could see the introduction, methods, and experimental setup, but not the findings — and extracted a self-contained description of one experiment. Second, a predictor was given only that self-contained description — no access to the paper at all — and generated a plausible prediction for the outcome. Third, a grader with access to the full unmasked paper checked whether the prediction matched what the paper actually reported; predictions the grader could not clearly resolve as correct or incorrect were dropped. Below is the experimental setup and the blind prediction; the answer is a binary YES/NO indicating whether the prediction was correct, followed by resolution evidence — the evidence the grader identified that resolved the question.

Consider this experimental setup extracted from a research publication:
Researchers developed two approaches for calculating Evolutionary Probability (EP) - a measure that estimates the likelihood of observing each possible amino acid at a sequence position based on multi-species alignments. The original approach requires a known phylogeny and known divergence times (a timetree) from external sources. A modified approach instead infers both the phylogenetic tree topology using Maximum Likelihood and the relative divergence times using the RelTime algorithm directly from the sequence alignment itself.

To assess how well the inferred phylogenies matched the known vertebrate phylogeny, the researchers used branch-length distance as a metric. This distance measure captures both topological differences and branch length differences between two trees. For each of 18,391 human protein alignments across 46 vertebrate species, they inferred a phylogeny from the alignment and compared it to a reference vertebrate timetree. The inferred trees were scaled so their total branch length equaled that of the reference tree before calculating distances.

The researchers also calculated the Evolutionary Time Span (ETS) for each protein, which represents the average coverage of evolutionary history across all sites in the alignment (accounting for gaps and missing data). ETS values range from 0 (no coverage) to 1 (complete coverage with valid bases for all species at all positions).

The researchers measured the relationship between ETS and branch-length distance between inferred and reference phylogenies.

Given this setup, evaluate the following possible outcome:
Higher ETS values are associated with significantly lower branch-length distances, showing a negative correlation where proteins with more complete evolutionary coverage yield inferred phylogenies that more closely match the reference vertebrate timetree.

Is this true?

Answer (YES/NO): YES